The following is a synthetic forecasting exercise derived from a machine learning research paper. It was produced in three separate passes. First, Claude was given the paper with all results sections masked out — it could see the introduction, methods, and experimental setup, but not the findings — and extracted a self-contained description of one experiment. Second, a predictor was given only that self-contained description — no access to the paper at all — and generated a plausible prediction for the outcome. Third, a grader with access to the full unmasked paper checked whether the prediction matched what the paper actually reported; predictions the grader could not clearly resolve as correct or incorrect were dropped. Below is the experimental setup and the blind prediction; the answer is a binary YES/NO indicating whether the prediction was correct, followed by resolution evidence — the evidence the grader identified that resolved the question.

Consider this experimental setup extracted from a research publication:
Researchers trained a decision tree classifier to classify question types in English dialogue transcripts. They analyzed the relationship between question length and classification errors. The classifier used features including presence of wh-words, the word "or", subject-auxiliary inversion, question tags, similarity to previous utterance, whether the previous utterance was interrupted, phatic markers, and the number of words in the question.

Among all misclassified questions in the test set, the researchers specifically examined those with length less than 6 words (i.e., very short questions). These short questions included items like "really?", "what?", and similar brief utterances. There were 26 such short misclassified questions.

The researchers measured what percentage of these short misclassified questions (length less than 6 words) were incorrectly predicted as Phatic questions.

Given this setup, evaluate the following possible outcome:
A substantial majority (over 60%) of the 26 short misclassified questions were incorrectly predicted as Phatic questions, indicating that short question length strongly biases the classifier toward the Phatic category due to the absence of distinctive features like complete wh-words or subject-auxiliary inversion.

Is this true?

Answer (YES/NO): NO